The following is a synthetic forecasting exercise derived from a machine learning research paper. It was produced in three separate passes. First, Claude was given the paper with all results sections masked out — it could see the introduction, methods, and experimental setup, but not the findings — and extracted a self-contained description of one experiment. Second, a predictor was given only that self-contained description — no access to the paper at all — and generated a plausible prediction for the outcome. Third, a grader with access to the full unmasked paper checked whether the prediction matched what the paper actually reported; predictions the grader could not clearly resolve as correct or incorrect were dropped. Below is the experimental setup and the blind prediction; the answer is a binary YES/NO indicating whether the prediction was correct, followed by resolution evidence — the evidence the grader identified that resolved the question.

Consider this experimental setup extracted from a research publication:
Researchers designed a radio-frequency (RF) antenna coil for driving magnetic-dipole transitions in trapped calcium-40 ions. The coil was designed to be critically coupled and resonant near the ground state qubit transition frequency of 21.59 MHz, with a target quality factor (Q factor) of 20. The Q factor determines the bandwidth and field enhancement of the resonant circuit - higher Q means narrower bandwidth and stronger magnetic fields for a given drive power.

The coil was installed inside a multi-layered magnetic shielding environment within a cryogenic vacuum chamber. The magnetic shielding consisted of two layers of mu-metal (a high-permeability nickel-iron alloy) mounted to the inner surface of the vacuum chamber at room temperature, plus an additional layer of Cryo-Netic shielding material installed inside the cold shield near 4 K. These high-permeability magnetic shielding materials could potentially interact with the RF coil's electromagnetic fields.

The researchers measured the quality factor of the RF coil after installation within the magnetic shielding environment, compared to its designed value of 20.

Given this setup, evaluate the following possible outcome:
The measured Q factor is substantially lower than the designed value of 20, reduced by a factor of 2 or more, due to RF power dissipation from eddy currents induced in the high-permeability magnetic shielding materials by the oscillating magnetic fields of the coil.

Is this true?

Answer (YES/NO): YES